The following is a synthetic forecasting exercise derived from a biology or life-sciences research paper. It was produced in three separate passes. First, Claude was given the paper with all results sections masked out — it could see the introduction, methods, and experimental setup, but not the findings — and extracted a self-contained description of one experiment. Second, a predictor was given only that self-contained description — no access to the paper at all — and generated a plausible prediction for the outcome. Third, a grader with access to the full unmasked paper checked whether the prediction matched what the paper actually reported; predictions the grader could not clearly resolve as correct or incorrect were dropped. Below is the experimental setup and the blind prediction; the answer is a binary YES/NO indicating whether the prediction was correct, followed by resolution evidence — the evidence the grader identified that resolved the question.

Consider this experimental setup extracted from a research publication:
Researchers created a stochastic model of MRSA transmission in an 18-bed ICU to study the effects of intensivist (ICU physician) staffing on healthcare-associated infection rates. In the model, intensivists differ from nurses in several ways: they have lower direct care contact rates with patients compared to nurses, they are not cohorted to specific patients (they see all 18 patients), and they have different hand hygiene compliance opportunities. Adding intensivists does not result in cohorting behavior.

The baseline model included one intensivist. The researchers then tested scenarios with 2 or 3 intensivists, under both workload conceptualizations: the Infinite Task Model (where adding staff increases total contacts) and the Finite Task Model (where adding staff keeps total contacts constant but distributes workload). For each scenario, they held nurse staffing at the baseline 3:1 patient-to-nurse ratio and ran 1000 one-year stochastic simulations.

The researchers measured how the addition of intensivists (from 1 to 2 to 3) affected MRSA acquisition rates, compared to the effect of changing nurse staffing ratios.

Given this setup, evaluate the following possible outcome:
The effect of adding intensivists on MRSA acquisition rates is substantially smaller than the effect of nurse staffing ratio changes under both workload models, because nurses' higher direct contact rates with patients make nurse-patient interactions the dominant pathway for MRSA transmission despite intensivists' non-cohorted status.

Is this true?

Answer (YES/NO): YES